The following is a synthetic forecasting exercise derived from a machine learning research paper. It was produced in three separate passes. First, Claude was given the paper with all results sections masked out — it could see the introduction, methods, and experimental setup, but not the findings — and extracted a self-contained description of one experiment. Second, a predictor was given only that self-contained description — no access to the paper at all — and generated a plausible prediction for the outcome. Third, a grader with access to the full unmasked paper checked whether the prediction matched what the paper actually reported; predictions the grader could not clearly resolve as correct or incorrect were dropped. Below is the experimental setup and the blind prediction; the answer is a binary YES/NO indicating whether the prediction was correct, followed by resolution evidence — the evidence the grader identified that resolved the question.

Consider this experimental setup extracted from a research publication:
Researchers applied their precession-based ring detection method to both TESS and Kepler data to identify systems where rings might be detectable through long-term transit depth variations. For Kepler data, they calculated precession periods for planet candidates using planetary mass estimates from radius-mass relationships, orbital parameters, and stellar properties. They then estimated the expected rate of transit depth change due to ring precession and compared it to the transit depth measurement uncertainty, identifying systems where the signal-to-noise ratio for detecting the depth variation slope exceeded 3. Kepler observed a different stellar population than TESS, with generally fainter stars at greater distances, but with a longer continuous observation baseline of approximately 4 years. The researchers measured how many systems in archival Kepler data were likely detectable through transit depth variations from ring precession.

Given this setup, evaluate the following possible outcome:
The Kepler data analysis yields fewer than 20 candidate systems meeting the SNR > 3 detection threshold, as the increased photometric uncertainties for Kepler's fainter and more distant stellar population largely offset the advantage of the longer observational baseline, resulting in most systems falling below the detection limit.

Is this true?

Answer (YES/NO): YES